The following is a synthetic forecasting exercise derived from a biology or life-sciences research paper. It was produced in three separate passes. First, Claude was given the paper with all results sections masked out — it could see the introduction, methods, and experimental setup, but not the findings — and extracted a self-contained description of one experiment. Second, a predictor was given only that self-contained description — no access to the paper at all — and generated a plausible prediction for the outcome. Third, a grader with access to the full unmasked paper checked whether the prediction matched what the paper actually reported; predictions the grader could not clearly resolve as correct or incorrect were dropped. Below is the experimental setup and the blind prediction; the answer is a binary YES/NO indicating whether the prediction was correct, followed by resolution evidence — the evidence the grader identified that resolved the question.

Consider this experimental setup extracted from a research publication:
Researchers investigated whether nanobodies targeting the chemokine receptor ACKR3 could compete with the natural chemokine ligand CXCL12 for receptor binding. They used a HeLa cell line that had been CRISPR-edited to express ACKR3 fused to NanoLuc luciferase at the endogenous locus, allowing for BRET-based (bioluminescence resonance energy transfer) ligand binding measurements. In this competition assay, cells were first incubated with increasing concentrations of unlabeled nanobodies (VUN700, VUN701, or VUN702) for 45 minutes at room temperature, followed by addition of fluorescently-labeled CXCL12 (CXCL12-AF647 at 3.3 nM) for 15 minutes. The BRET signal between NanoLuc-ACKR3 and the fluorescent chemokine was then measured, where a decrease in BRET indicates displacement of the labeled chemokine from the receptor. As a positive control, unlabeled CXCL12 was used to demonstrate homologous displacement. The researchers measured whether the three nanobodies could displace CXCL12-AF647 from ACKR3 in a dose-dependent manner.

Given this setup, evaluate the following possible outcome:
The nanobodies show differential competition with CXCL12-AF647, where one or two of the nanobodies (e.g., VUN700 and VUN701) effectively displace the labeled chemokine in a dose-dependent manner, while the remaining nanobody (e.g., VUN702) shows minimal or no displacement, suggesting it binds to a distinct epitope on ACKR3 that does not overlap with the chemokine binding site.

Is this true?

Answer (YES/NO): NO